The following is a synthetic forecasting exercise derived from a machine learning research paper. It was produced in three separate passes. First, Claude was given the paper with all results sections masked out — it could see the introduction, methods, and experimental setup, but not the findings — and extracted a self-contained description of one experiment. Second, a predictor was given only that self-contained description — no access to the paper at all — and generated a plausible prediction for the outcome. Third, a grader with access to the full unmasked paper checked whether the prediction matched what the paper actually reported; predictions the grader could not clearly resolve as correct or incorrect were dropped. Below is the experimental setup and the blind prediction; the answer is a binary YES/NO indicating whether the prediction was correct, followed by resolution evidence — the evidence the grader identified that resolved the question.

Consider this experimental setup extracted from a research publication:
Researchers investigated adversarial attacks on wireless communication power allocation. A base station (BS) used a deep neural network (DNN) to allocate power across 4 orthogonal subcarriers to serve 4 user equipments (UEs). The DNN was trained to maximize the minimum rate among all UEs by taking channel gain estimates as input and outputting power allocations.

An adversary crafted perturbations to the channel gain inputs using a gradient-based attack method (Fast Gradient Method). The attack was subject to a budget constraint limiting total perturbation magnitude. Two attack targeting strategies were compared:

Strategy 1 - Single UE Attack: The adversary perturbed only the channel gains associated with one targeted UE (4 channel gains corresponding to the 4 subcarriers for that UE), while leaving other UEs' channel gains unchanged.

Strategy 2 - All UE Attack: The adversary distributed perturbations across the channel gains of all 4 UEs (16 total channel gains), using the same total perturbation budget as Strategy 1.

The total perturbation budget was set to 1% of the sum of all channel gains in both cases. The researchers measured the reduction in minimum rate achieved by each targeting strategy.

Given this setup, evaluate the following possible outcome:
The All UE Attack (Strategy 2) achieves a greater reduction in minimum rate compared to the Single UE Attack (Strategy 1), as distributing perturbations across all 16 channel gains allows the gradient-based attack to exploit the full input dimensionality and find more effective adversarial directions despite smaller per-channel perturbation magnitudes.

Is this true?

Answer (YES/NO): YES